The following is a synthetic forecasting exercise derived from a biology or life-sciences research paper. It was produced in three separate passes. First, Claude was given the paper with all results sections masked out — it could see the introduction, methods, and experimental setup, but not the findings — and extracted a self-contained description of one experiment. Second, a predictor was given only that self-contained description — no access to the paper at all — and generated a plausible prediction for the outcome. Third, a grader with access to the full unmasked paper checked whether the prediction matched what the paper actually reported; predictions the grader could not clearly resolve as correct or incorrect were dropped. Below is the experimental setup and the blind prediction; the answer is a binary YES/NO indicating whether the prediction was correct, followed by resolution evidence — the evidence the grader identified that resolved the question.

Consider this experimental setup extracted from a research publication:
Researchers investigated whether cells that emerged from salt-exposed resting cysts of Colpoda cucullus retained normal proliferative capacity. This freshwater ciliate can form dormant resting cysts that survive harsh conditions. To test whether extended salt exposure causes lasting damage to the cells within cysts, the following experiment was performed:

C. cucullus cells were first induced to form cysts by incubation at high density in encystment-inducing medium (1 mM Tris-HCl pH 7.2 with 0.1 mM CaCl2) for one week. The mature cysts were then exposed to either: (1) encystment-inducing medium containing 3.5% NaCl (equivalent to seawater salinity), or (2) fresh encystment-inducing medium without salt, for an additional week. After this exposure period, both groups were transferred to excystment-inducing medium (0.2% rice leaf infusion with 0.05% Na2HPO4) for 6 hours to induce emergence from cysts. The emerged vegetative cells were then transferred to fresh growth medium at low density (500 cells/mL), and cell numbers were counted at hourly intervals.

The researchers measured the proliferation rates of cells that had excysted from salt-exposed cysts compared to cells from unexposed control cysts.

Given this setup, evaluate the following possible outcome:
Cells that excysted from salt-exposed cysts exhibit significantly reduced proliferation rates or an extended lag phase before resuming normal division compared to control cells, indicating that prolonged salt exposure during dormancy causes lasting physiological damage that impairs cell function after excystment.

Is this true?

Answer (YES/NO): NO